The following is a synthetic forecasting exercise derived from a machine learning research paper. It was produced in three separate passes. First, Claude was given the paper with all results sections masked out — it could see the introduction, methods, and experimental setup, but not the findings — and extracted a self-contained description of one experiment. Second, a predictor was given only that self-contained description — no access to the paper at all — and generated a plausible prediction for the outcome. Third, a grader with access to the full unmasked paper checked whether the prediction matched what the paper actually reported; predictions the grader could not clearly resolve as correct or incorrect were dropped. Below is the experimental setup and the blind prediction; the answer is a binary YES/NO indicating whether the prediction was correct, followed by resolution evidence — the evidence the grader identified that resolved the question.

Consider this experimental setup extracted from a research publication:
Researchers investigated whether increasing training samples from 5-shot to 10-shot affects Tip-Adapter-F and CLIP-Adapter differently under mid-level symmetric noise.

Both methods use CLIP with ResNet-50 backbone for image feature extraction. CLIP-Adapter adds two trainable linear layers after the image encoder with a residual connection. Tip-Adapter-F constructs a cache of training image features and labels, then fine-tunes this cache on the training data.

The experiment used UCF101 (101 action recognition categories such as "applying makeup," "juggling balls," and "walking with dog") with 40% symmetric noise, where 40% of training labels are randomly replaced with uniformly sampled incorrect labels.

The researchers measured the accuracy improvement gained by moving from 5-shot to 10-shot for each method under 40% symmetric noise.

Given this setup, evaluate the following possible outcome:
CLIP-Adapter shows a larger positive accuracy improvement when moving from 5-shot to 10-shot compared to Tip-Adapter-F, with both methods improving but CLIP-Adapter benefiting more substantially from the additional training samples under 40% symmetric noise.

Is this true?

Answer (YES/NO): NO